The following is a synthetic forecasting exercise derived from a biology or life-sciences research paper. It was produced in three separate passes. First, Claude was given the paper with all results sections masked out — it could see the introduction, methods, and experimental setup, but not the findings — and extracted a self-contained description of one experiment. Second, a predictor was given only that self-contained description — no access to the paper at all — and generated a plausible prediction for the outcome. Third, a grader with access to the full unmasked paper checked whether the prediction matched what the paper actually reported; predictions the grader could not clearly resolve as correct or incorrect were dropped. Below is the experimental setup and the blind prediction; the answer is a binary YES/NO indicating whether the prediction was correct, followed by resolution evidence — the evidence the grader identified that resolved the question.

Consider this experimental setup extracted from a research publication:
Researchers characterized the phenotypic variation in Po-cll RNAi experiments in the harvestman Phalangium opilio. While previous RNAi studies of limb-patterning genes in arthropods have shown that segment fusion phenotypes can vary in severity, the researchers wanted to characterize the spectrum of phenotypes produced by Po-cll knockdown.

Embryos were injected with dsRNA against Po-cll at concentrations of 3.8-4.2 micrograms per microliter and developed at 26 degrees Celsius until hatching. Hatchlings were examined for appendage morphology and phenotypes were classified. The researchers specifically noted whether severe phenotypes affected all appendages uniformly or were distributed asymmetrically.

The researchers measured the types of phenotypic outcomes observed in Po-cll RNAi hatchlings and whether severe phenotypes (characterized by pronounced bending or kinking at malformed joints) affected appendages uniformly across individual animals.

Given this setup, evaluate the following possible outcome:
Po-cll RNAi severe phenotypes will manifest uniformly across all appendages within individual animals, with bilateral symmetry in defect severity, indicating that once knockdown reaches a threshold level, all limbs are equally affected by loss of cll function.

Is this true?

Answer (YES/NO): NO